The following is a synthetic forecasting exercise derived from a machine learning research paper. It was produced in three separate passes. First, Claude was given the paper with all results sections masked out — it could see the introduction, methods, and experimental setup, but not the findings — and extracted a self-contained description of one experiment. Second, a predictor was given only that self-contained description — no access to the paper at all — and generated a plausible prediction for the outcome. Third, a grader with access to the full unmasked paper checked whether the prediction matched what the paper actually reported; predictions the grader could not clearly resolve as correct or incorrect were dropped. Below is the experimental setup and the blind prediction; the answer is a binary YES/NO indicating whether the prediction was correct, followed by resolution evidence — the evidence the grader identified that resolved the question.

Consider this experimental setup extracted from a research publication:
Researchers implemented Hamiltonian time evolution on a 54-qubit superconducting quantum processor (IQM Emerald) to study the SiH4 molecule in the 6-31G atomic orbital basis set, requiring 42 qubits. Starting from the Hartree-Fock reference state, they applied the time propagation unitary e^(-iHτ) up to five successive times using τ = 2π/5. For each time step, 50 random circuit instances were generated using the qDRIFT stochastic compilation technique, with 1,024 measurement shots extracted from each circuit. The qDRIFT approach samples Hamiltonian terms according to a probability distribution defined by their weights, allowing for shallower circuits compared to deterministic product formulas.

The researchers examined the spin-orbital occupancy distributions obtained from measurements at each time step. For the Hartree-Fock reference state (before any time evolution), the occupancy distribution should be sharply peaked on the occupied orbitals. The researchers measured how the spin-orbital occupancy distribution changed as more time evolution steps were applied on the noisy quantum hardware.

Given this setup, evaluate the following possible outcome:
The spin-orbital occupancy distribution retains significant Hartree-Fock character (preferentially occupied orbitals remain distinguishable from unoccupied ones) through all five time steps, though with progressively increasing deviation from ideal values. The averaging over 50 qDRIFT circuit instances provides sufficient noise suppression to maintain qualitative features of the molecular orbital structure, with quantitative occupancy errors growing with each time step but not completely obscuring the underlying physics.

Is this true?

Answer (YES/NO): NO